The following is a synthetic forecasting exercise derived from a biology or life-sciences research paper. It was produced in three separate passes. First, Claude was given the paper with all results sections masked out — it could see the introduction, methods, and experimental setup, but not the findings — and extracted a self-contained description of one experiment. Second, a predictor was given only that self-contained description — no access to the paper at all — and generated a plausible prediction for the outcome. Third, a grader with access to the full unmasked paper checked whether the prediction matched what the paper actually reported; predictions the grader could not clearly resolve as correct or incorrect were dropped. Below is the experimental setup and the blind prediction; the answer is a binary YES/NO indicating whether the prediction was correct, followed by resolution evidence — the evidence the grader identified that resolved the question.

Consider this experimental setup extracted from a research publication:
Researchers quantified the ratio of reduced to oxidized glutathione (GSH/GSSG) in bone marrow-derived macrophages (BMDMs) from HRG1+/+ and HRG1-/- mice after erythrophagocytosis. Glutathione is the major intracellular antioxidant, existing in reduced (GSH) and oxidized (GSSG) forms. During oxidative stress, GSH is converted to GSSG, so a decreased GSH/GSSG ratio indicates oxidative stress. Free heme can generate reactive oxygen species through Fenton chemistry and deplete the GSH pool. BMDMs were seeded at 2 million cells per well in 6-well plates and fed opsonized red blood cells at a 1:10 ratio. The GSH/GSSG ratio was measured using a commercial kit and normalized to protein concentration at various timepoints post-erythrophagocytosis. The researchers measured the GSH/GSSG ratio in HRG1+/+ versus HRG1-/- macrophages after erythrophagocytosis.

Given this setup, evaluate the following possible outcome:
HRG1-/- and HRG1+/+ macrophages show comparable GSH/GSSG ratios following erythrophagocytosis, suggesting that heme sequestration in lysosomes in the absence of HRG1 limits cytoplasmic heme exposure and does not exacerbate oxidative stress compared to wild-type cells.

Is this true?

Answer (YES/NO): NO